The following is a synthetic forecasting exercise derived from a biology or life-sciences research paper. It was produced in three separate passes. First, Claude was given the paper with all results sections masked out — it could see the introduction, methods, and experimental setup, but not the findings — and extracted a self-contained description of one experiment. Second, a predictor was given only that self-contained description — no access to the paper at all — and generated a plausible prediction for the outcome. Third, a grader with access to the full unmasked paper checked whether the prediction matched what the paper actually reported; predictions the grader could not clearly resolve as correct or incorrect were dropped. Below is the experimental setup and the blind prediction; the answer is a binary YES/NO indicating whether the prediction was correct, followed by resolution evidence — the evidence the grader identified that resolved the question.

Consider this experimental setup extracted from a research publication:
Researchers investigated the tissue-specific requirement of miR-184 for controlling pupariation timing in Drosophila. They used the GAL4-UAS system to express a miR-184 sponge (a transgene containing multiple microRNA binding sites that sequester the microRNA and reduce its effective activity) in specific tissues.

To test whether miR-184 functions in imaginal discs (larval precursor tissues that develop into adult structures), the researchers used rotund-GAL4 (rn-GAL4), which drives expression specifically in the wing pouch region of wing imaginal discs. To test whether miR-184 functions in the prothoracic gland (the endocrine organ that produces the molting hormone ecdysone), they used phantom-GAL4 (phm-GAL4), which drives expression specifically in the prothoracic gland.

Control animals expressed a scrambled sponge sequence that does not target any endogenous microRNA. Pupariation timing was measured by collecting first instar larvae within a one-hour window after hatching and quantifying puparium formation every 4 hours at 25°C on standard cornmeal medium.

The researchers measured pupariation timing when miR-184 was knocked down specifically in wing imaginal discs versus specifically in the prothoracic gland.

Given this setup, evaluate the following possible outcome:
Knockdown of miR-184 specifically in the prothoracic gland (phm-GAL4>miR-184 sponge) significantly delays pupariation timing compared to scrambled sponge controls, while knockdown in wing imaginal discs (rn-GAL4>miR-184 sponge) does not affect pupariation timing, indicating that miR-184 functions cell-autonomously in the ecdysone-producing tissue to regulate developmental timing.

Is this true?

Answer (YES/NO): NO